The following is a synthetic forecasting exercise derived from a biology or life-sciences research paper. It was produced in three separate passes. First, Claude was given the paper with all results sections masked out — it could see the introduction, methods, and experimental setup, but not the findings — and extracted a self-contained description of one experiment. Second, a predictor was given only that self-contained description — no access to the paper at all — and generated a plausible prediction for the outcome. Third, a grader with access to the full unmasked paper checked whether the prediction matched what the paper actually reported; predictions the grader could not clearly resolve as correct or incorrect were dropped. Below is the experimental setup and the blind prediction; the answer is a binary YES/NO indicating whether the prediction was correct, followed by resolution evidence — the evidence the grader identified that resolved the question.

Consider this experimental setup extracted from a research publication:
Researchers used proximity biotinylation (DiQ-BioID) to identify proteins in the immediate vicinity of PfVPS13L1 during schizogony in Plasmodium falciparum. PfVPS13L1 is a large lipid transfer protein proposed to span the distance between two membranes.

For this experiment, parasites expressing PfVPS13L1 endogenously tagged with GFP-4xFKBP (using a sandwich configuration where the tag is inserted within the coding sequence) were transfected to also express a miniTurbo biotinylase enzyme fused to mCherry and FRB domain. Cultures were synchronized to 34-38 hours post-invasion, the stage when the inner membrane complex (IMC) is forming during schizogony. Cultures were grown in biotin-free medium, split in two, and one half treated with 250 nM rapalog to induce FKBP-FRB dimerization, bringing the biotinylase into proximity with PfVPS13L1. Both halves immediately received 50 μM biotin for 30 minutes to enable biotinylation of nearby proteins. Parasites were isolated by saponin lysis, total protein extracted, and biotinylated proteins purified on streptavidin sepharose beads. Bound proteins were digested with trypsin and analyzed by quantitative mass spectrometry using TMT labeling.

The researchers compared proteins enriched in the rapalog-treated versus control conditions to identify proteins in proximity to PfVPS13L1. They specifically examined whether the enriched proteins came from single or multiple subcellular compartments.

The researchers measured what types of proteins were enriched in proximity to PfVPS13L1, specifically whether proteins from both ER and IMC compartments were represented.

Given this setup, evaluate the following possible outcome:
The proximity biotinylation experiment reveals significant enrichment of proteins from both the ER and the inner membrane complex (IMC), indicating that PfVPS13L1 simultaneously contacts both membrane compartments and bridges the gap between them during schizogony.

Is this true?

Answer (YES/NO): NO